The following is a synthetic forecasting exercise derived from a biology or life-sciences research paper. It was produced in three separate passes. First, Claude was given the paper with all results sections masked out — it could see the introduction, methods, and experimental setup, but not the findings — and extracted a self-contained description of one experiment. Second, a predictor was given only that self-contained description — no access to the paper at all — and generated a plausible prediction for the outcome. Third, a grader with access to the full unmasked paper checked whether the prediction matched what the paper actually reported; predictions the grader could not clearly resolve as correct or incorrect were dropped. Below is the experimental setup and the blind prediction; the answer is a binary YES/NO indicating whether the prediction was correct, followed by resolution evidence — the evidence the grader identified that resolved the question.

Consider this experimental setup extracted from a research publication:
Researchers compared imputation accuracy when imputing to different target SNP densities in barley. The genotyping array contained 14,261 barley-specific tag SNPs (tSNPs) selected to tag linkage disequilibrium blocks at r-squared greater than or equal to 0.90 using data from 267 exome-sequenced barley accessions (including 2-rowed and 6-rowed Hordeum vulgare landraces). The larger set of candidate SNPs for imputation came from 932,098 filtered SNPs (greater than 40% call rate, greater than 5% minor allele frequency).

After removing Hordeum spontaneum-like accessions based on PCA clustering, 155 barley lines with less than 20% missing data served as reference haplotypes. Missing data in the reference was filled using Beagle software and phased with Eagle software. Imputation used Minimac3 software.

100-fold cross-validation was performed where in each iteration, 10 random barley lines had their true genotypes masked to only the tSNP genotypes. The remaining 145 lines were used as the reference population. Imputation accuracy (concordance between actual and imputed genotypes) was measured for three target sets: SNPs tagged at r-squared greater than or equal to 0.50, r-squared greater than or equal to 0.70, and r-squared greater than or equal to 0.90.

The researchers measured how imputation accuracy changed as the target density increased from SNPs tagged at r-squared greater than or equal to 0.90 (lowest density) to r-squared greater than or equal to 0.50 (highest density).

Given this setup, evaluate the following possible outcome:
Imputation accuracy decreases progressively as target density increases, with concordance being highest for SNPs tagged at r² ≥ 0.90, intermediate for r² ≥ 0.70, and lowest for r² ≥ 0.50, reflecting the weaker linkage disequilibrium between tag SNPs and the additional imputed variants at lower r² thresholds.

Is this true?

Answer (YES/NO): YES